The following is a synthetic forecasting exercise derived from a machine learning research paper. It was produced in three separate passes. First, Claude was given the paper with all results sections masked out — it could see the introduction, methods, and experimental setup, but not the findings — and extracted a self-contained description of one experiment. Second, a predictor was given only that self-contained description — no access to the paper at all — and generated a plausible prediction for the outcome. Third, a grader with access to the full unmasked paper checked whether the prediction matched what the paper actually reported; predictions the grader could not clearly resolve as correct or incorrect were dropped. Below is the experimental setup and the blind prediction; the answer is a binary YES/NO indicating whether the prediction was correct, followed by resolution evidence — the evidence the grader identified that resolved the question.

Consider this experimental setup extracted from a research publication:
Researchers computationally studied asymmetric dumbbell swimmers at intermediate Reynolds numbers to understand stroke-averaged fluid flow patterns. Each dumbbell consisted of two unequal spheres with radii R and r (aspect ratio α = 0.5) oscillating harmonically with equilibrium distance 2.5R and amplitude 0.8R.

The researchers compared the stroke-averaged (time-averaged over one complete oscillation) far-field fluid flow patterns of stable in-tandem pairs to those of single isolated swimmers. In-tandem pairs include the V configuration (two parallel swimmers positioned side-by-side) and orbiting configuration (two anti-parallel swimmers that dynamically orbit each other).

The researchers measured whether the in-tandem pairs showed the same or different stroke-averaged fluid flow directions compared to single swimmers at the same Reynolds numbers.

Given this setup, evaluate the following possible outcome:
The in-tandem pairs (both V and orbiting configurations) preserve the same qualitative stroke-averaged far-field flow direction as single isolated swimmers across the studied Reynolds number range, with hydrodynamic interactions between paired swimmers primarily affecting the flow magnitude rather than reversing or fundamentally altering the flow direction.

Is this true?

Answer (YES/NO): NO